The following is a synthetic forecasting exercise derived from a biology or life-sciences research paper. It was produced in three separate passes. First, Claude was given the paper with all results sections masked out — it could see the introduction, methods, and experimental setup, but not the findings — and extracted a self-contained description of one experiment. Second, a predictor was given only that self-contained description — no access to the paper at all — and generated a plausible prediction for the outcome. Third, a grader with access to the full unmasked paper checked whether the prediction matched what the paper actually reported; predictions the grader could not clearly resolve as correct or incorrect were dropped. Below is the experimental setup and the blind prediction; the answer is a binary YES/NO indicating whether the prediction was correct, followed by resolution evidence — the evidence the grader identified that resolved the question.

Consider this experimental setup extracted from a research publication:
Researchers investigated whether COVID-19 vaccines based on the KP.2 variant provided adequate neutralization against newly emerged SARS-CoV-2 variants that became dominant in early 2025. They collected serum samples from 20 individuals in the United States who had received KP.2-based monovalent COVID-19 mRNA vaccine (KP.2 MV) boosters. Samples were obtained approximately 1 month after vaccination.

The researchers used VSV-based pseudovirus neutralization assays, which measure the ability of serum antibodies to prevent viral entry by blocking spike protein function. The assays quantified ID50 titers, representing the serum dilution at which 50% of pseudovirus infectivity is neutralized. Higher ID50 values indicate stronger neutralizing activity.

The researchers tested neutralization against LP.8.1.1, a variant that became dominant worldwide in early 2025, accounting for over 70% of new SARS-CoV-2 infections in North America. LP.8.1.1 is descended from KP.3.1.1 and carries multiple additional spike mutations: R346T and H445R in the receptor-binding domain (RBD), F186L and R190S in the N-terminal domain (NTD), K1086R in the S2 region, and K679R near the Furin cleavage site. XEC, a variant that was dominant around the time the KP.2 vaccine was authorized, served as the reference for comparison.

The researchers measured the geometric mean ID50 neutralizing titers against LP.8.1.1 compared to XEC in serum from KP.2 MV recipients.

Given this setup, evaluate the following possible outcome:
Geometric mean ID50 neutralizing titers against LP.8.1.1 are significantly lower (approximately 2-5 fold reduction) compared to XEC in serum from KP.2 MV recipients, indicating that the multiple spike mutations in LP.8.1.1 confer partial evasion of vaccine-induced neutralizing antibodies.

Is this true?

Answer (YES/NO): NO